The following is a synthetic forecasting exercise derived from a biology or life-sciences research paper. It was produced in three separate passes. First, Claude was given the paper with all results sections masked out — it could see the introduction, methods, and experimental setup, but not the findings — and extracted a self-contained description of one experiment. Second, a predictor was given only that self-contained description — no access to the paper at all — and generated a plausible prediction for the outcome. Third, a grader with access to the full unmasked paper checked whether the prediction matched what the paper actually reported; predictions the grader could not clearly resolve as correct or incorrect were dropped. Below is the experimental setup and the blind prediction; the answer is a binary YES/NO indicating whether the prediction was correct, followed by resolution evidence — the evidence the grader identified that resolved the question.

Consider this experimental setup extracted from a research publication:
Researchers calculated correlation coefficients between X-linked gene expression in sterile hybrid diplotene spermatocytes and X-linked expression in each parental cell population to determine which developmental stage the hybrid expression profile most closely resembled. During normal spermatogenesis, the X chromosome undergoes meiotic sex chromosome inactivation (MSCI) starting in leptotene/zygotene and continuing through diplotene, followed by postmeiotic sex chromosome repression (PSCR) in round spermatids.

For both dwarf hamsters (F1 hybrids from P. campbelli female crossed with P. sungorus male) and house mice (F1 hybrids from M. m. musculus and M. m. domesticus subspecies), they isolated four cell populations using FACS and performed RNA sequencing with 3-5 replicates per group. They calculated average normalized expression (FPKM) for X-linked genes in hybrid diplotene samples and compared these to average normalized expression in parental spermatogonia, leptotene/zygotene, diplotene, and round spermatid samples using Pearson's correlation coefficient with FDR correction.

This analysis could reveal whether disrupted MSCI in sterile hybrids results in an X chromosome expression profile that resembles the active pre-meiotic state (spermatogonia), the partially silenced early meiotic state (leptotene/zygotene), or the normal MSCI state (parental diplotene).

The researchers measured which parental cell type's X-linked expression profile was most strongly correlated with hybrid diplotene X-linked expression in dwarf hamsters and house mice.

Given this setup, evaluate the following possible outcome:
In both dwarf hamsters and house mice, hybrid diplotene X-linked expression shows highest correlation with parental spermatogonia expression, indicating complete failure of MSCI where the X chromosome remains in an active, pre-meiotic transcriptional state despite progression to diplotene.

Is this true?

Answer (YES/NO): NO